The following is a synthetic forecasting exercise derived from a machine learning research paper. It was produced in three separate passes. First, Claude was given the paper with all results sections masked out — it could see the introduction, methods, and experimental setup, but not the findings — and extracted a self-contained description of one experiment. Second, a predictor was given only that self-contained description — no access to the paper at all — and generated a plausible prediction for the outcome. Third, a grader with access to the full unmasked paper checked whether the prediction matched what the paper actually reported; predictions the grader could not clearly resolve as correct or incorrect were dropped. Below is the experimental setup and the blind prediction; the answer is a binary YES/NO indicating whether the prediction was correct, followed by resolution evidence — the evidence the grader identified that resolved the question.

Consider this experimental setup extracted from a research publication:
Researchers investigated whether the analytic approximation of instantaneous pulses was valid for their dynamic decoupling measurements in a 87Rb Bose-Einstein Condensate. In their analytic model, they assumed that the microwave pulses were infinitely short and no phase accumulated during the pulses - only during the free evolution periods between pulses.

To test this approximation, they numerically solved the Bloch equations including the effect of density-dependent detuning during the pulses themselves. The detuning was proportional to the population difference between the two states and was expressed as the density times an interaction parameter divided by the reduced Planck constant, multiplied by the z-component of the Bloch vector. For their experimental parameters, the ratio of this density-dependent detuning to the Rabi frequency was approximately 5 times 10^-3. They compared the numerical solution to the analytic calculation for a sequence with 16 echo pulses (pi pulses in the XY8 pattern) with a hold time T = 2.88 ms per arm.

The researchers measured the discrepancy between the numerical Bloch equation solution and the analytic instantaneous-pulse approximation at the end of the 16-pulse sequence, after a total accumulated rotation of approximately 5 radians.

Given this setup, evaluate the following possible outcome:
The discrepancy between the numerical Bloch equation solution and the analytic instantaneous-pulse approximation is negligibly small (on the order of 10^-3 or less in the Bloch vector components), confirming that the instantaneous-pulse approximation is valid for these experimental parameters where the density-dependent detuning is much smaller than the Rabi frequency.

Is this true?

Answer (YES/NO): NO